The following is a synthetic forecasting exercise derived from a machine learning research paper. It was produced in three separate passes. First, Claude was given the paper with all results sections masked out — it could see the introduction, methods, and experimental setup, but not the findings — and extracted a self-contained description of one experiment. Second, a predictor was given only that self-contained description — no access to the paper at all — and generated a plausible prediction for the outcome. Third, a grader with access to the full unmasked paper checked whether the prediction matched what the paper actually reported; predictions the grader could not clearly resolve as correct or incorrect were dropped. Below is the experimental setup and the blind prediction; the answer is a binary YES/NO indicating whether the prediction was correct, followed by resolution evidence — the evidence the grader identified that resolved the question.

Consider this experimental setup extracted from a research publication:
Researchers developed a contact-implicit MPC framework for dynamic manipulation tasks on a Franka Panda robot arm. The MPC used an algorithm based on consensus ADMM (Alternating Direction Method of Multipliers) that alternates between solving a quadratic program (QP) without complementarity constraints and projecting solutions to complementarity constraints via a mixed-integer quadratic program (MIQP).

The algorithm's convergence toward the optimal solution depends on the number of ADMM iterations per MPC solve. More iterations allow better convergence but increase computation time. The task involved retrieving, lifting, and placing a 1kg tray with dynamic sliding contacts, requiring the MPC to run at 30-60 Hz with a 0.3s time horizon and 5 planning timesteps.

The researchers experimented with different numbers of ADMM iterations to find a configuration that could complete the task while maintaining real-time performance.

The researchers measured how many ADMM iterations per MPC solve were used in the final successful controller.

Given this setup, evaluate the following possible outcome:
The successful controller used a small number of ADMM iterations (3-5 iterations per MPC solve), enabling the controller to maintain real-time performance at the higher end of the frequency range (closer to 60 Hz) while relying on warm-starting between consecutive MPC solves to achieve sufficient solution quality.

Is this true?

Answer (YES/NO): NO